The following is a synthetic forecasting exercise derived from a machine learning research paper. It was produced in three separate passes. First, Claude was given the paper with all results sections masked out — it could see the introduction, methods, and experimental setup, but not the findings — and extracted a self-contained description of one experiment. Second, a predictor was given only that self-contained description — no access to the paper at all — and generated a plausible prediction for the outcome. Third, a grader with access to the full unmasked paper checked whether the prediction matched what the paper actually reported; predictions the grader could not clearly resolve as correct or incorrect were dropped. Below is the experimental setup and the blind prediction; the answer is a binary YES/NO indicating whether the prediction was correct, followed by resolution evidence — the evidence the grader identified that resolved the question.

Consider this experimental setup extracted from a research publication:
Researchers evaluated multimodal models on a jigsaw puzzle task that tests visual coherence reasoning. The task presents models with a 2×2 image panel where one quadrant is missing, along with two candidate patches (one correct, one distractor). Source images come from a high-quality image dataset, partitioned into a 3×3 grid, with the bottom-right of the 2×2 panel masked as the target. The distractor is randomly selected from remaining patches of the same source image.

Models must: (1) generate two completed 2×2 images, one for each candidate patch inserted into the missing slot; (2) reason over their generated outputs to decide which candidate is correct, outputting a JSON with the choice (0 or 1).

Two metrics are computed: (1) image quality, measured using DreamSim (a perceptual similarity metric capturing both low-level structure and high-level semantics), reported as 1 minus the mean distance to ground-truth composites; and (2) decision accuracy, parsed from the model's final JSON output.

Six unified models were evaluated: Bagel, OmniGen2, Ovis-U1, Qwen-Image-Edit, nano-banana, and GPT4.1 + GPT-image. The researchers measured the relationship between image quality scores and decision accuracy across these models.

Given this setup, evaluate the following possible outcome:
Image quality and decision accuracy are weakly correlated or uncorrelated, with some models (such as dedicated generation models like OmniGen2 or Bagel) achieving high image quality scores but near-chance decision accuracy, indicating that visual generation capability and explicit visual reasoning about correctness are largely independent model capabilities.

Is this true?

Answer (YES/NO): NO